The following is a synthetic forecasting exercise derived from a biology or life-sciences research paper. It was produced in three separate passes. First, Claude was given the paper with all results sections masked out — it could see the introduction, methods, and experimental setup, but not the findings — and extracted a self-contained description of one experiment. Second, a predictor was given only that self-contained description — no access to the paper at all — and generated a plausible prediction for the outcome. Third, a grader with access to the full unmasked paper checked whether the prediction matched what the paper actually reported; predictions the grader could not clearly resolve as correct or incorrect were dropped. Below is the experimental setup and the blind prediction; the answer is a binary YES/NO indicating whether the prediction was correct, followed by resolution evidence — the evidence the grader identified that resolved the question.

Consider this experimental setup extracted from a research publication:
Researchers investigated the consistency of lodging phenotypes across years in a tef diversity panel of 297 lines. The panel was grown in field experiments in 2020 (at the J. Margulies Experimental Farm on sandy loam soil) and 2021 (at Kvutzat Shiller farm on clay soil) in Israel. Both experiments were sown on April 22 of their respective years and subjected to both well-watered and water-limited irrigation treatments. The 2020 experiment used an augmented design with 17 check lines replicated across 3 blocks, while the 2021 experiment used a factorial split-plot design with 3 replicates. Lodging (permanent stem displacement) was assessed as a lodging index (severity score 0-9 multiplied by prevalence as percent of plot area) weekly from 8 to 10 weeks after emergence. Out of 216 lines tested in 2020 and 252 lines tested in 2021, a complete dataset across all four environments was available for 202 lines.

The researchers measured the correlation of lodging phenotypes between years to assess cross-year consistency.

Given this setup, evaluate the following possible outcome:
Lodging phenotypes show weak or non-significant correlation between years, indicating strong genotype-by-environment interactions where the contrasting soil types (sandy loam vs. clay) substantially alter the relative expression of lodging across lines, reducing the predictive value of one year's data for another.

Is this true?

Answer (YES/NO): NO